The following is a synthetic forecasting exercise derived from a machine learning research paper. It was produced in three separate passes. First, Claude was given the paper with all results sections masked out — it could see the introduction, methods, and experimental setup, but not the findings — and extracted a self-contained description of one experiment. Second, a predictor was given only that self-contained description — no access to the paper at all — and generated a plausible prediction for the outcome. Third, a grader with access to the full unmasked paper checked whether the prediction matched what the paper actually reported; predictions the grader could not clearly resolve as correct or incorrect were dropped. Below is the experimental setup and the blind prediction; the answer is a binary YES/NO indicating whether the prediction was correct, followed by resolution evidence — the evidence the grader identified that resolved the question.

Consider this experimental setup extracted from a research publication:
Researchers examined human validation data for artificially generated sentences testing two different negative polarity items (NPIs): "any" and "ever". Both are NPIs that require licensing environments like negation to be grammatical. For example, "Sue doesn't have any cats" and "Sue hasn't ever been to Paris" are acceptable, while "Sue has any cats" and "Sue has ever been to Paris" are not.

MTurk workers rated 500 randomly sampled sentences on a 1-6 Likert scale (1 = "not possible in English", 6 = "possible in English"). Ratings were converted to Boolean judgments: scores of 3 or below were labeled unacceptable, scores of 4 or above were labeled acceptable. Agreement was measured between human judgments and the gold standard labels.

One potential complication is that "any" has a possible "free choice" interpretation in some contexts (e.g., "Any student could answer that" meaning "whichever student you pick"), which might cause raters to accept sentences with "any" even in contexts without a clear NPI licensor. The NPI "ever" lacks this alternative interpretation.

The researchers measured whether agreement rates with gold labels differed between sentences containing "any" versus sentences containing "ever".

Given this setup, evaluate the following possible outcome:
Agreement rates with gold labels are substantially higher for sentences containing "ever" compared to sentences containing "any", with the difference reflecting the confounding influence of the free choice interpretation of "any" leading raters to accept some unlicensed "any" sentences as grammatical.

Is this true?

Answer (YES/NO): YES